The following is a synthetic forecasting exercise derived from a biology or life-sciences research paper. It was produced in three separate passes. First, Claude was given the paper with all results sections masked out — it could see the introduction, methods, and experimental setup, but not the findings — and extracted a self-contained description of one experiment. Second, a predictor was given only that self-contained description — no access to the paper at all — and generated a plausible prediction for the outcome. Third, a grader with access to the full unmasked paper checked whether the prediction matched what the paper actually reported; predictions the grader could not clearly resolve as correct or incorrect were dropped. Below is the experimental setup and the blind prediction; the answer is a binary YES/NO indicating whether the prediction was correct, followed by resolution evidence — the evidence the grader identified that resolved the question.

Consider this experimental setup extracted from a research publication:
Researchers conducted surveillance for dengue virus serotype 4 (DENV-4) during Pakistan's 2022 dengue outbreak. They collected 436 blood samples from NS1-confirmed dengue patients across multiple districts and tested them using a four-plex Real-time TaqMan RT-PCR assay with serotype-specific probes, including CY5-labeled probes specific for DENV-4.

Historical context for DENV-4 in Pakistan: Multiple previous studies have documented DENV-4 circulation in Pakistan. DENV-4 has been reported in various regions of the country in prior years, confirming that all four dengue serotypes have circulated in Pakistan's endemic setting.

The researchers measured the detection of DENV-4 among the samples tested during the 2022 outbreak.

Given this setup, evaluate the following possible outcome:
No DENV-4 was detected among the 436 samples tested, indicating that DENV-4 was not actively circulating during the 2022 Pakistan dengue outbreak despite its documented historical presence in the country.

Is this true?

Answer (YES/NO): YES